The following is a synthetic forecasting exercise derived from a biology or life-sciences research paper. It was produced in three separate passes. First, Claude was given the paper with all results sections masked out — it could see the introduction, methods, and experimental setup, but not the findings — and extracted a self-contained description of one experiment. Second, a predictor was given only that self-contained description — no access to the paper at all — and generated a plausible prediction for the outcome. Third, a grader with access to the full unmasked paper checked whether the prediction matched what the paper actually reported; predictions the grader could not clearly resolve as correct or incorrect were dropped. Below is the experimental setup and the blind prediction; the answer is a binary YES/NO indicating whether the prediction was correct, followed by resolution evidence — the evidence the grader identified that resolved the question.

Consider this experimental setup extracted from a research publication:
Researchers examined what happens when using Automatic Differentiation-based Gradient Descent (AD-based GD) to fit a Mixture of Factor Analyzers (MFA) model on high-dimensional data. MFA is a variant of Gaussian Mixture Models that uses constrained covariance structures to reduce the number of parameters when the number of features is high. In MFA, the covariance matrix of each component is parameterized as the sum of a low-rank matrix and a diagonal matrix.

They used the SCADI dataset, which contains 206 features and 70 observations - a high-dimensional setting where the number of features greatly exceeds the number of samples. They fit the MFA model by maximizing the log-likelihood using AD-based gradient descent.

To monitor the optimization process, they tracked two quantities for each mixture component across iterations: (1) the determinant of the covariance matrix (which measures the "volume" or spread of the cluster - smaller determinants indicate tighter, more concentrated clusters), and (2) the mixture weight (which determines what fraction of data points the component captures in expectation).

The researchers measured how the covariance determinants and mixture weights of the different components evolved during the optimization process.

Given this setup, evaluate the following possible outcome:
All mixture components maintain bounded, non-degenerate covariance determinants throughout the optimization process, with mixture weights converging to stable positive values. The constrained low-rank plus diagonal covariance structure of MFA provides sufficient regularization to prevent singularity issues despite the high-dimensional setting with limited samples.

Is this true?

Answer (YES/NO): NO